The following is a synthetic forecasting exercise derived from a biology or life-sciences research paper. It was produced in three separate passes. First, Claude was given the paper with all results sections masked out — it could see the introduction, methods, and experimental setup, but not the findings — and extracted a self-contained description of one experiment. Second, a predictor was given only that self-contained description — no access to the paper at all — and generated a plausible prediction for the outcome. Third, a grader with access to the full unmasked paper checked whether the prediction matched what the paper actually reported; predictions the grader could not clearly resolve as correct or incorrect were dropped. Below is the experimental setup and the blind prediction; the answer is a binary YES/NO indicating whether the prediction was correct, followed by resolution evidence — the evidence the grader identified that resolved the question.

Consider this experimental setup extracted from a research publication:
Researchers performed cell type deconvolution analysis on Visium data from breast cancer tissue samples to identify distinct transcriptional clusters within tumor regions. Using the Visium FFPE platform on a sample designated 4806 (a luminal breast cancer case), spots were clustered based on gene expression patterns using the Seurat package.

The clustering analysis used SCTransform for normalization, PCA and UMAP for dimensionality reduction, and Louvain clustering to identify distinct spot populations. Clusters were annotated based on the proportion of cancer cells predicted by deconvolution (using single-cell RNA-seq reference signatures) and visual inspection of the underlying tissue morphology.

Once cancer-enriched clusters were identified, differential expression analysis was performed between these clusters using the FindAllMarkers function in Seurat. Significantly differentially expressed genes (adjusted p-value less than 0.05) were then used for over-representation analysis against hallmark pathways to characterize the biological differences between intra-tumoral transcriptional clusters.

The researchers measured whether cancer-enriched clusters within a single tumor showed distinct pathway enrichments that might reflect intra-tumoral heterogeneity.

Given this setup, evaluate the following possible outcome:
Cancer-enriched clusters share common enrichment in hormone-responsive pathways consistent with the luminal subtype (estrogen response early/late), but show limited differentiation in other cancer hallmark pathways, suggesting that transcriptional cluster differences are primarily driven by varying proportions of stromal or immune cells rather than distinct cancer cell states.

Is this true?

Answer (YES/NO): NO